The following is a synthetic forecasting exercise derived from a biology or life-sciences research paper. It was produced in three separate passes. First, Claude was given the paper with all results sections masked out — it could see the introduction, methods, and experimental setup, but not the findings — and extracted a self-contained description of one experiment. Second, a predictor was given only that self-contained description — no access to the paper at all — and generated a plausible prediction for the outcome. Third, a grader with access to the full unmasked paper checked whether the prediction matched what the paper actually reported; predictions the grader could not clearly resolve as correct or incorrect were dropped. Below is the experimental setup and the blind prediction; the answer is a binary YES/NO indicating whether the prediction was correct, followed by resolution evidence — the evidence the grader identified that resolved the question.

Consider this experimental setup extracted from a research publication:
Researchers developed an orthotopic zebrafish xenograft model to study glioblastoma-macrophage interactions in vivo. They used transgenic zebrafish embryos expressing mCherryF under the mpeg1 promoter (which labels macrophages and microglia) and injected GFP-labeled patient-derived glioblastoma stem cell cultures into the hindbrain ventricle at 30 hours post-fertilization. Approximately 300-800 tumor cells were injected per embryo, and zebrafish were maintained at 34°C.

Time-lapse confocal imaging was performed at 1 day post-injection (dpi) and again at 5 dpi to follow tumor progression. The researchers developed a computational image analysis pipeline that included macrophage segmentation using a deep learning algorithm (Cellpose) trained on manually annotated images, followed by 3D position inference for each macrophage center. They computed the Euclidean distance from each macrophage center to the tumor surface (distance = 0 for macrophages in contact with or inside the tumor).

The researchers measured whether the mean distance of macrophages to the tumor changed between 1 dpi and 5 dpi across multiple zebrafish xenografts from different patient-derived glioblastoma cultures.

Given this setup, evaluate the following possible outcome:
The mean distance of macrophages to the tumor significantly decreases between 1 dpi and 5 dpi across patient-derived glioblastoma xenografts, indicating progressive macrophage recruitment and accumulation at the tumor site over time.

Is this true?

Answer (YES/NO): NO